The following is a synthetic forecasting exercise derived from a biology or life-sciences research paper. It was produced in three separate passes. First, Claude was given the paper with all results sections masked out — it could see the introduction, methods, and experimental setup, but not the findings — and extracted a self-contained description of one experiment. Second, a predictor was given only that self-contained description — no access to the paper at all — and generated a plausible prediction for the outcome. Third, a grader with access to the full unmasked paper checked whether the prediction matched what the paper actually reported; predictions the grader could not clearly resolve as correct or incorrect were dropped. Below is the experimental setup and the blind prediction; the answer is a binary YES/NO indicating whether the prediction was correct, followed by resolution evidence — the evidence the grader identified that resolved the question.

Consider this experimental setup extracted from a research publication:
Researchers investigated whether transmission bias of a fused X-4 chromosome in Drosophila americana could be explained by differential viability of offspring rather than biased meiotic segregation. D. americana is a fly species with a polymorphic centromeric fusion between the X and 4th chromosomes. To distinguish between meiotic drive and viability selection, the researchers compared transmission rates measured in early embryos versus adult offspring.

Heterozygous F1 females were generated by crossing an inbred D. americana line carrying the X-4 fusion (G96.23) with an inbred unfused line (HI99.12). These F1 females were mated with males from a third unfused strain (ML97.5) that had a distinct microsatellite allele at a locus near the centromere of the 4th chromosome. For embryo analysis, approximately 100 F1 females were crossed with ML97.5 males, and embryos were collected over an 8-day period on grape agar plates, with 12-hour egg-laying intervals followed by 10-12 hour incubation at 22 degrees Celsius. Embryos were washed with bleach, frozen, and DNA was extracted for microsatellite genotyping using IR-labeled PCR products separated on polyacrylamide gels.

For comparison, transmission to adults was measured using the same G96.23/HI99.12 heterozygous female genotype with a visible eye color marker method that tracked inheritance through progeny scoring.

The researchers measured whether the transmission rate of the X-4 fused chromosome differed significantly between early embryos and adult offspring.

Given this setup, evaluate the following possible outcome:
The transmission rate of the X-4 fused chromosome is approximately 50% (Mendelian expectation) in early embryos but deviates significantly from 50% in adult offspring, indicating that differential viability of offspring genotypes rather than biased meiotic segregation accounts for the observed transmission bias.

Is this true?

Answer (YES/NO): NO